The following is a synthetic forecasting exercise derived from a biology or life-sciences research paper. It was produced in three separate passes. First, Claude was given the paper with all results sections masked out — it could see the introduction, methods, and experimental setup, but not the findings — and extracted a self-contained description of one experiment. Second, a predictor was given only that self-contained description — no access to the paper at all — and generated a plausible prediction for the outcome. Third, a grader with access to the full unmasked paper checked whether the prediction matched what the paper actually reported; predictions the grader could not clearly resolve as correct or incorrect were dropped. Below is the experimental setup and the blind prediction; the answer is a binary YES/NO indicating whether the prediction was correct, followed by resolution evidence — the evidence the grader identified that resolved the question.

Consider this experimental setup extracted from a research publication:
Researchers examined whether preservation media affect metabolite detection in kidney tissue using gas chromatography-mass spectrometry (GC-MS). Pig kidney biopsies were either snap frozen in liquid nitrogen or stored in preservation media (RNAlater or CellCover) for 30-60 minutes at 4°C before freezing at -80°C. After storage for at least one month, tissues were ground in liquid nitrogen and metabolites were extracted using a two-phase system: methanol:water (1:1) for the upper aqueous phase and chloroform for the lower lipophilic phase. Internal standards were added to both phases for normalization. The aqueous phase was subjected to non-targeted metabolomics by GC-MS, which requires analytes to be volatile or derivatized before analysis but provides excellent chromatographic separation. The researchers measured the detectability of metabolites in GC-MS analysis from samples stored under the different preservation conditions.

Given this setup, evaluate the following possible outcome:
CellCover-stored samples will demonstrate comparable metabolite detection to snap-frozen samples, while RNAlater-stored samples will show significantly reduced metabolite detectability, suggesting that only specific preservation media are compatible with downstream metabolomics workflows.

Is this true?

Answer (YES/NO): NO